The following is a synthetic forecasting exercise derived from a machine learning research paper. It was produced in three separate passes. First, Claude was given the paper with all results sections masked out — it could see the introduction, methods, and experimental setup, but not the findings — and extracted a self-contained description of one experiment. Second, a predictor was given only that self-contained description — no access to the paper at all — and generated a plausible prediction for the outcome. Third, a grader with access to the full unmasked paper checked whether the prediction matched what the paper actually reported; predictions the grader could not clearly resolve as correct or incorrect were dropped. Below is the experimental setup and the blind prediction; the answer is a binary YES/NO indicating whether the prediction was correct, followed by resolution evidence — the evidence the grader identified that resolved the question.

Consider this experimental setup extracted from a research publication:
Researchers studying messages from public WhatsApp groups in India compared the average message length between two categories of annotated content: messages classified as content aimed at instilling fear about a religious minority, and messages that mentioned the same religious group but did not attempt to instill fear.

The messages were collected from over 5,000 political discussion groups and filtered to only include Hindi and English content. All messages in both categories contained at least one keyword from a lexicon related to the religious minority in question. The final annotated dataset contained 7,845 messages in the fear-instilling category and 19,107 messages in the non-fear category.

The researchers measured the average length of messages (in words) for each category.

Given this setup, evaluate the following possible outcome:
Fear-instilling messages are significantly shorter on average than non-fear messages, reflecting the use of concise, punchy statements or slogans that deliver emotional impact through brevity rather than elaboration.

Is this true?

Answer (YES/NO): NO